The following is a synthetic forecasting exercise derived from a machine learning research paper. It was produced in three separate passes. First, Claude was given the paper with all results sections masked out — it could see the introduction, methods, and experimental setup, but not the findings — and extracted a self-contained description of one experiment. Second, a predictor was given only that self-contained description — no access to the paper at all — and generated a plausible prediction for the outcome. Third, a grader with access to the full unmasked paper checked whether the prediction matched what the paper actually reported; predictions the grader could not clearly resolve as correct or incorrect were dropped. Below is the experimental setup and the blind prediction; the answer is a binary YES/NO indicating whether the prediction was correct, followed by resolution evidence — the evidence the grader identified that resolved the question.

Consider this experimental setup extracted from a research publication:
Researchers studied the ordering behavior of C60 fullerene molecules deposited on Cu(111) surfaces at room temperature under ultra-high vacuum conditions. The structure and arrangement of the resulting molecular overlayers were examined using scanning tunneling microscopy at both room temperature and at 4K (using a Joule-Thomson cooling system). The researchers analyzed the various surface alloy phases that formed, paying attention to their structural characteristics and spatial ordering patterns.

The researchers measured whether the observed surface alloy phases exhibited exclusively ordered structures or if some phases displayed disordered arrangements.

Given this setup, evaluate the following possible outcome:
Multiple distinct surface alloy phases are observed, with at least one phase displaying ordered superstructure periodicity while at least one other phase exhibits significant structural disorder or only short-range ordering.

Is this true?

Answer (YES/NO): YES